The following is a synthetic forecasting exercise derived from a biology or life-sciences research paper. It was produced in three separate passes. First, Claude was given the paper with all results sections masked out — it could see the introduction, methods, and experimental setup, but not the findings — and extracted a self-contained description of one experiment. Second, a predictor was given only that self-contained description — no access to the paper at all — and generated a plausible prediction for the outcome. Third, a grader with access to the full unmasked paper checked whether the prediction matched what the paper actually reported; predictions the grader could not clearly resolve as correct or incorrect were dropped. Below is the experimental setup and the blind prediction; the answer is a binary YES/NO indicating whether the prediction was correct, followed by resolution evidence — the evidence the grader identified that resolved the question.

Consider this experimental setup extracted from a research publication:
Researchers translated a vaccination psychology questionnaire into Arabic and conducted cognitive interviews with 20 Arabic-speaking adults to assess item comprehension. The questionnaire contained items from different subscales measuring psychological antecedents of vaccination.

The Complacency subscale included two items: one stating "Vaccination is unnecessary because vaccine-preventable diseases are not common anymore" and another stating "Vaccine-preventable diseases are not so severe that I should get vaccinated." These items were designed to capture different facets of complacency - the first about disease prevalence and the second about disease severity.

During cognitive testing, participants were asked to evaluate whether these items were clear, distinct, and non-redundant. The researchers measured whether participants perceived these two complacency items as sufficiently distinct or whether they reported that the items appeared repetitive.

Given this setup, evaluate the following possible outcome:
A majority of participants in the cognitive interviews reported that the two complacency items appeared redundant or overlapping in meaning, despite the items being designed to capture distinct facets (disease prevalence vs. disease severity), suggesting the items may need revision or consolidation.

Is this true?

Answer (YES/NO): NO